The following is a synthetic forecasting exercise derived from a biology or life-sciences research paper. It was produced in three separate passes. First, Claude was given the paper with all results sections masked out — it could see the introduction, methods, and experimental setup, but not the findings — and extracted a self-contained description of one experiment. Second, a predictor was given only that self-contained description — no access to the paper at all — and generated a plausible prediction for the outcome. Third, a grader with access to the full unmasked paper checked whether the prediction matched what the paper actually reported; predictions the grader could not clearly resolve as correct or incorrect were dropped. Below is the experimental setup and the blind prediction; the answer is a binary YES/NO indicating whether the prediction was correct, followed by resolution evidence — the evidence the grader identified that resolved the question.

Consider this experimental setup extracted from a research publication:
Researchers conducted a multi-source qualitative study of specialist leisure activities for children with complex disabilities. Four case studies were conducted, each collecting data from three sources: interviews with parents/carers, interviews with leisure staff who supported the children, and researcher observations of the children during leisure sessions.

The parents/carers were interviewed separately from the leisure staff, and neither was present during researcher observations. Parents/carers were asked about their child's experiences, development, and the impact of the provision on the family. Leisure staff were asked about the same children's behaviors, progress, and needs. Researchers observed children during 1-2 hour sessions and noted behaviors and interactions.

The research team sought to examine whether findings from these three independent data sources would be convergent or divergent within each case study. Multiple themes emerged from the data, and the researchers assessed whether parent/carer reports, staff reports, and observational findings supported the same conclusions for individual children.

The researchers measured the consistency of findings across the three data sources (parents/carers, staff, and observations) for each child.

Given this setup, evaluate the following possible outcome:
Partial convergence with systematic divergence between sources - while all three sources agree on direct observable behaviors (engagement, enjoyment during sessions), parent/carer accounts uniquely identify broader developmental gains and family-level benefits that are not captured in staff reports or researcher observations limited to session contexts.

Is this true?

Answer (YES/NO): NO